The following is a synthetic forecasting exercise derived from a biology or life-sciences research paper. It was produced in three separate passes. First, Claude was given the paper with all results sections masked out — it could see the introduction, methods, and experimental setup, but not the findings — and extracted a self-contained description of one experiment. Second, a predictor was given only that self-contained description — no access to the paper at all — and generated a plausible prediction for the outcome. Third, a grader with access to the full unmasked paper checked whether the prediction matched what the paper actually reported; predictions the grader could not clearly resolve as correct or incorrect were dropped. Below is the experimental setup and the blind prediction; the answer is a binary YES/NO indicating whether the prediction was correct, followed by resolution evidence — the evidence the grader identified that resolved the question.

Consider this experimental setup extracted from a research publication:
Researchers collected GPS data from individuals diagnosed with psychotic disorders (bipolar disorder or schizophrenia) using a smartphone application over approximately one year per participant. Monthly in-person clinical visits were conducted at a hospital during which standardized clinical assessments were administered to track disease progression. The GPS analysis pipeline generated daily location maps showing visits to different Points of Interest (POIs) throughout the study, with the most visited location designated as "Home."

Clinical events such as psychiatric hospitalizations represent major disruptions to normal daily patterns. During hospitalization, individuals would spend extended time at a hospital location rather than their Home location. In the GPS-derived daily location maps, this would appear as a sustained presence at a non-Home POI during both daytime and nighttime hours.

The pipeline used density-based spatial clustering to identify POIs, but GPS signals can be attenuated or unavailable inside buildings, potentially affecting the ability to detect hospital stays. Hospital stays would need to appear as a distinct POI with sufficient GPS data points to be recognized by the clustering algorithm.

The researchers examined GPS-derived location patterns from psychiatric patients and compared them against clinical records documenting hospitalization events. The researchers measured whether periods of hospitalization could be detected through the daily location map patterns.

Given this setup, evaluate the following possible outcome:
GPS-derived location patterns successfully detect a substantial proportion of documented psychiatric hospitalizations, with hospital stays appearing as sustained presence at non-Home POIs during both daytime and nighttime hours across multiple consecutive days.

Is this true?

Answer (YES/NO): YES